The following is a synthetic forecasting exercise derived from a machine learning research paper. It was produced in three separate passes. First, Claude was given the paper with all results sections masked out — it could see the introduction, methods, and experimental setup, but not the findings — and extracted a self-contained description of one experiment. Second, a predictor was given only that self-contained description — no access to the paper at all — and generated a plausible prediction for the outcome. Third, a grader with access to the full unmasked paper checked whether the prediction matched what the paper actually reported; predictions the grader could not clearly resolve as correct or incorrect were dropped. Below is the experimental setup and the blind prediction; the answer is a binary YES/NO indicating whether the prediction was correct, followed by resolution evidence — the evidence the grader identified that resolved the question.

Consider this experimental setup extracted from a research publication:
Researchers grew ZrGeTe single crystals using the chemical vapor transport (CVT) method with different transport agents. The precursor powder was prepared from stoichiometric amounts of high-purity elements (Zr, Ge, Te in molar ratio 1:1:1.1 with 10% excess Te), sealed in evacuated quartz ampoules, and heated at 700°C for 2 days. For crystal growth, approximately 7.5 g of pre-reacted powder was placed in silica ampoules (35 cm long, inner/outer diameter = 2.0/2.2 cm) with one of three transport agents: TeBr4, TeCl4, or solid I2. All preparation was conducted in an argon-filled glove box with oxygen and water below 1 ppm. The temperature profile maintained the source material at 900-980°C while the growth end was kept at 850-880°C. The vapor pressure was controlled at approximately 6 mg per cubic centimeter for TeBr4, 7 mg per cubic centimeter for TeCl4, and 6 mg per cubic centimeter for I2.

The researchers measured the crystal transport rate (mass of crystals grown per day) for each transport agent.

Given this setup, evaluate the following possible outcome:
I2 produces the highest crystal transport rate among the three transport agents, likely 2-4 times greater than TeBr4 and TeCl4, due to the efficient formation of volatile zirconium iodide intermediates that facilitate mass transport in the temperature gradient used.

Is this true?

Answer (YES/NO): NO